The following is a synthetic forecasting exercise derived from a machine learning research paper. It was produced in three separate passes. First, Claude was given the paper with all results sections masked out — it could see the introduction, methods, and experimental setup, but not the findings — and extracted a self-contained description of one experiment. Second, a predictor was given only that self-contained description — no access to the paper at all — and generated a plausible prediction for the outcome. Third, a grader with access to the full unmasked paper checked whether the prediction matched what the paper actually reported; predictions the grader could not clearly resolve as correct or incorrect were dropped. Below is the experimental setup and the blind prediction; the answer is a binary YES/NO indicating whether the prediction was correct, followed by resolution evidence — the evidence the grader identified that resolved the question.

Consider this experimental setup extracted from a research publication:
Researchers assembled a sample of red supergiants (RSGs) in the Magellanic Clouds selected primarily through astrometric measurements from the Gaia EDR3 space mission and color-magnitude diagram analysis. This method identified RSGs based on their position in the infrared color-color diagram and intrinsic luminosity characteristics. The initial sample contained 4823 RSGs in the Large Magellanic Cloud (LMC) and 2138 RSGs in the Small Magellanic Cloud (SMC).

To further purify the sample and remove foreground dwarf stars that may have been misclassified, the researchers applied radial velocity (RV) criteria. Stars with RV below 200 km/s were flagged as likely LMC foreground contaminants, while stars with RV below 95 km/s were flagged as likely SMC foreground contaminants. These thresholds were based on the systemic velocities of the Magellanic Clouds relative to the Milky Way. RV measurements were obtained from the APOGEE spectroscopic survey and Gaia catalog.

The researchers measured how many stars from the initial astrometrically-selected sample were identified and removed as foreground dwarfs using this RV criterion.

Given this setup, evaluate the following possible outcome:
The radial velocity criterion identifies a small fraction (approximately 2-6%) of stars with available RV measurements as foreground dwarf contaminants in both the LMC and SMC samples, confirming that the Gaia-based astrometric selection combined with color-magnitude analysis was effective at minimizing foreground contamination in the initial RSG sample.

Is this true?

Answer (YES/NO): YES